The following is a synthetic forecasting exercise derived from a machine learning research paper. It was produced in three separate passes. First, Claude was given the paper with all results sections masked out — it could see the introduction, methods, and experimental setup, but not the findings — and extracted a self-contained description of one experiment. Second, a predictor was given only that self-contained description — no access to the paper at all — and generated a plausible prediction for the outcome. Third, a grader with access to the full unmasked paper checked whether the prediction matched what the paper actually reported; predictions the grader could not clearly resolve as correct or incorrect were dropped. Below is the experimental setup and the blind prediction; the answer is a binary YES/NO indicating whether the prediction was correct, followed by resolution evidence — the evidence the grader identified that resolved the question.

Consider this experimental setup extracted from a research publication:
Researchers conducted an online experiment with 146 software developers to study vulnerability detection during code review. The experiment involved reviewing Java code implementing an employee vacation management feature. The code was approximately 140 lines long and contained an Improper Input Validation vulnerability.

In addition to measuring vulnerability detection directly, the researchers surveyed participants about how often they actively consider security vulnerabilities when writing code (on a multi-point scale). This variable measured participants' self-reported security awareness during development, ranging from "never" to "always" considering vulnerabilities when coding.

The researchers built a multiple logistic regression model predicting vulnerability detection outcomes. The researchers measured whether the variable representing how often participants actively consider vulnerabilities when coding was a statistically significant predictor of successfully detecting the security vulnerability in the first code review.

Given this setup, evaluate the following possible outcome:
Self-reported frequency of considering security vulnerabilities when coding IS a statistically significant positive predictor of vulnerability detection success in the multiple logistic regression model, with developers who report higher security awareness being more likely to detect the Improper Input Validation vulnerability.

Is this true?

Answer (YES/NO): YES